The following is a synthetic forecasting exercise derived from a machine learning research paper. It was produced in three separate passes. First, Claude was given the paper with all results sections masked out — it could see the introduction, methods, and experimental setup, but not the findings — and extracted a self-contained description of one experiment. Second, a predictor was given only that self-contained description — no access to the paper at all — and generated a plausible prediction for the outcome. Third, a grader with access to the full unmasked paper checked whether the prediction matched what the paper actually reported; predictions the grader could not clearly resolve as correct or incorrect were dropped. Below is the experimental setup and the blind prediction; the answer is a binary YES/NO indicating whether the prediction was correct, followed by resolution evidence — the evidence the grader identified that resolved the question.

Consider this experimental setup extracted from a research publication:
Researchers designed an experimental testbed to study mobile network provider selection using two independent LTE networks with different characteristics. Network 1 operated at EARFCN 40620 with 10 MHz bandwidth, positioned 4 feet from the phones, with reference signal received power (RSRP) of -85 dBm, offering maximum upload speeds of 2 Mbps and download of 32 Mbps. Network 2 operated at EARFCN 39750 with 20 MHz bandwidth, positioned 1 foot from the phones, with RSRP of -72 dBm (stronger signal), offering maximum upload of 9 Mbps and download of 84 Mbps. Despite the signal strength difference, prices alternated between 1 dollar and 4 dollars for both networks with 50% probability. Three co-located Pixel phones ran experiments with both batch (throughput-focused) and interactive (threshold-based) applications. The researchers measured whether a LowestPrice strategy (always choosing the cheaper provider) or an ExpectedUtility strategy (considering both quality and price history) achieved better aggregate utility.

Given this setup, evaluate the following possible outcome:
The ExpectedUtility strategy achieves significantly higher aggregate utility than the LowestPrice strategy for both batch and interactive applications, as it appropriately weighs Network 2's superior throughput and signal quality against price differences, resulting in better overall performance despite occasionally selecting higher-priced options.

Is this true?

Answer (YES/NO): YES